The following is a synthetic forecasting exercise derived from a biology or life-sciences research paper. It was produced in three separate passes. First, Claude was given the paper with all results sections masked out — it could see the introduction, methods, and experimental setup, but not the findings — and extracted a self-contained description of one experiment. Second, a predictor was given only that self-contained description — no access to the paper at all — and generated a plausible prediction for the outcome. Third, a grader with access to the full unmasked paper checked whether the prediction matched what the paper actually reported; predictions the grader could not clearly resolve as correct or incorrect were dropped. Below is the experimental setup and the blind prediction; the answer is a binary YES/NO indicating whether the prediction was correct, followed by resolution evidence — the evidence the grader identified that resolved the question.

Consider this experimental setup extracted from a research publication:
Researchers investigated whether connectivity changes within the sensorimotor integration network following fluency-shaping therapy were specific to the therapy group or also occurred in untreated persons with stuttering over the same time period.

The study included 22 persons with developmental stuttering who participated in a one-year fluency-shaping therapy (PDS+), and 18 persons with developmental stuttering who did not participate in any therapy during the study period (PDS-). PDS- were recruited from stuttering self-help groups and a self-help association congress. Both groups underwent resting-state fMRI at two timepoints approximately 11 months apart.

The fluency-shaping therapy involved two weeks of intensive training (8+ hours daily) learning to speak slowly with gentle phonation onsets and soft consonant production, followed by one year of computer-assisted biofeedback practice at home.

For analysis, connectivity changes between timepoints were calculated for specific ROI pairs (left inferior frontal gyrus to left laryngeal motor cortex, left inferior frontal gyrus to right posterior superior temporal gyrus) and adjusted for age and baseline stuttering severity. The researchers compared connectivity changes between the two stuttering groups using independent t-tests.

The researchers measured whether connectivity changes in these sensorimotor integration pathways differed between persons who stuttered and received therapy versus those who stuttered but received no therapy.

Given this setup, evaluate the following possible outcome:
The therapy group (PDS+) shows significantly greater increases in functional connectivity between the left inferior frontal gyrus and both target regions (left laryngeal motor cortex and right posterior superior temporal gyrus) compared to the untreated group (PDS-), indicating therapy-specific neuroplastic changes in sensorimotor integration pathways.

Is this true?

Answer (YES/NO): NO